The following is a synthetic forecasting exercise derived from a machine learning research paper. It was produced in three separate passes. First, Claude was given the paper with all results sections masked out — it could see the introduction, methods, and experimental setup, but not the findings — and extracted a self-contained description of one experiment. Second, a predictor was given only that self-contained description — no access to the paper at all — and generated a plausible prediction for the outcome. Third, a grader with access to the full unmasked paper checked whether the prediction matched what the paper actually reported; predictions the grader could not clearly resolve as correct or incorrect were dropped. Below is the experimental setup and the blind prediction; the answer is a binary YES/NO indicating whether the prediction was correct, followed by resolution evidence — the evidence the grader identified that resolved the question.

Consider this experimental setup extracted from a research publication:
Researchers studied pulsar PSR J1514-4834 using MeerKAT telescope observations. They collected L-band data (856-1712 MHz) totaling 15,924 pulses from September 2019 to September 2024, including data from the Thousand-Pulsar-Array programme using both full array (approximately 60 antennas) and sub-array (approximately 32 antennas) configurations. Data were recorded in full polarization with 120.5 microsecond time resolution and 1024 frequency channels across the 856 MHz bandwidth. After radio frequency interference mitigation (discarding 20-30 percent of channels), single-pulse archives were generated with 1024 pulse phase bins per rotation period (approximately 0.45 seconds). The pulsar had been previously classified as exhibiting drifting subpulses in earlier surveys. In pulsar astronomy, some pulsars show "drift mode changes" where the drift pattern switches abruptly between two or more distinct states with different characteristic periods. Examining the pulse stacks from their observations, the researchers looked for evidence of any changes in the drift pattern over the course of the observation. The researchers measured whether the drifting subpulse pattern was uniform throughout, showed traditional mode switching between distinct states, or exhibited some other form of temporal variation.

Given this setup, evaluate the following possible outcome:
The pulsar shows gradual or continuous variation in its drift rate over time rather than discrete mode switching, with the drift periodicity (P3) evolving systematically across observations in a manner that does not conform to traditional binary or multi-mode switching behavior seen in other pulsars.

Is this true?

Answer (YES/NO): NO